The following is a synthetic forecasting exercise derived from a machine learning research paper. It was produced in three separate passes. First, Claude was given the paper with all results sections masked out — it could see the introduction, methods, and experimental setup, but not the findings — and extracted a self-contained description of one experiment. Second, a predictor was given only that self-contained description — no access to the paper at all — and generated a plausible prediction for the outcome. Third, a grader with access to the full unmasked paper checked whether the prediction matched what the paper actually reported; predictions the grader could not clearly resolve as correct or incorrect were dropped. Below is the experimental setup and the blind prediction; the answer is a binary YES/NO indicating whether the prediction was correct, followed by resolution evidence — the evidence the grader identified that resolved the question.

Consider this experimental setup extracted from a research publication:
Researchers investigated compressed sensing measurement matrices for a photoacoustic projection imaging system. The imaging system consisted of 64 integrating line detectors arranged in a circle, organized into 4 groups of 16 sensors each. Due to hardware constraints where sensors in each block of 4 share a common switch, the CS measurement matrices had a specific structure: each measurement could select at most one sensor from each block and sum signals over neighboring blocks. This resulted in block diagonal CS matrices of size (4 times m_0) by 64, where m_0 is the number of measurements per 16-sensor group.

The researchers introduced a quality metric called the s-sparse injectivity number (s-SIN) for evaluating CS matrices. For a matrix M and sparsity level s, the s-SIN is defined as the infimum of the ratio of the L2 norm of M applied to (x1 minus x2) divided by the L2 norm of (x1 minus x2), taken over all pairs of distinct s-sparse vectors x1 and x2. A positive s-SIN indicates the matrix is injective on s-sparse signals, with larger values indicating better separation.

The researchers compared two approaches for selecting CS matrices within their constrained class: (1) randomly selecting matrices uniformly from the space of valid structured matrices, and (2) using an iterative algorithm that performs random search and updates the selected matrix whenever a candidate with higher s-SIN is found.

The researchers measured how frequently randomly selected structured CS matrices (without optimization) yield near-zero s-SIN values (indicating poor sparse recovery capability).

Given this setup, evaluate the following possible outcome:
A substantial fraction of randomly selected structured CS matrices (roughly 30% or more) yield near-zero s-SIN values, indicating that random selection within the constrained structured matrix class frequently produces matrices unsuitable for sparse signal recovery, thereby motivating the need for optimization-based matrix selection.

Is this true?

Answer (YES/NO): YES